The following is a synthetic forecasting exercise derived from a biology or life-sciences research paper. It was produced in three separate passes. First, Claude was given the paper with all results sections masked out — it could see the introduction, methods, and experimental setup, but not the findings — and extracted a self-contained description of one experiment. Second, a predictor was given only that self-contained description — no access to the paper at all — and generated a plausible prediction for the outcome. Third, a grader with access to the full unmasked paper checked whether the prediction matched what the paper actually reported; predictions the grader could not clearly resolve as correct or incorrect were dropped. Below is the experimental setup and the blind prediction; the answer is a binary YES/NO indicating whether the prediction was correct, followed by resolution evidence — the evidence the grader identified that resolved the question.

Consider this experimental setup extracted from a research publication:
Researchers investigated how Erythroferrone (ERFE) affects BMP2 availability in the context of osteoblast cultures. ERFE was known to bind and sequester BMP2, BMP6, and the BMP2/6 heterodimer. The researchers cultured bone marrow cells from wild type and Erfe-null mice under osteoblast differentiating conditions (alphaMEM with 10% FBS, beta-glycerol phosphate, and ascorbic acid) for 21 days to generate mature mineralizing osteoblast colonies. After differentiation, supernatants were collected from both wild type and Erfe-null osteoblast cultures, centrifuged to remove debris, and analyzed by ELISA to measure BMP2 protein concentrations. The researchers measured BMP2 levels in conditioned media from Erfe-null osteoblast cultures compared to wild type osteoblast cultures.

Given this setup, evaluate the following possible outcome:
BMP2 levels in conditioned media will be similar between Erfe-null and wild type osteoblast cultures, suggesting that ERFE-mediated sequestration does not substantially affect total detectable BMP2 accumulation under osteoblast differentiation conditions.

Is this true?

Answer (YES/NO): NO